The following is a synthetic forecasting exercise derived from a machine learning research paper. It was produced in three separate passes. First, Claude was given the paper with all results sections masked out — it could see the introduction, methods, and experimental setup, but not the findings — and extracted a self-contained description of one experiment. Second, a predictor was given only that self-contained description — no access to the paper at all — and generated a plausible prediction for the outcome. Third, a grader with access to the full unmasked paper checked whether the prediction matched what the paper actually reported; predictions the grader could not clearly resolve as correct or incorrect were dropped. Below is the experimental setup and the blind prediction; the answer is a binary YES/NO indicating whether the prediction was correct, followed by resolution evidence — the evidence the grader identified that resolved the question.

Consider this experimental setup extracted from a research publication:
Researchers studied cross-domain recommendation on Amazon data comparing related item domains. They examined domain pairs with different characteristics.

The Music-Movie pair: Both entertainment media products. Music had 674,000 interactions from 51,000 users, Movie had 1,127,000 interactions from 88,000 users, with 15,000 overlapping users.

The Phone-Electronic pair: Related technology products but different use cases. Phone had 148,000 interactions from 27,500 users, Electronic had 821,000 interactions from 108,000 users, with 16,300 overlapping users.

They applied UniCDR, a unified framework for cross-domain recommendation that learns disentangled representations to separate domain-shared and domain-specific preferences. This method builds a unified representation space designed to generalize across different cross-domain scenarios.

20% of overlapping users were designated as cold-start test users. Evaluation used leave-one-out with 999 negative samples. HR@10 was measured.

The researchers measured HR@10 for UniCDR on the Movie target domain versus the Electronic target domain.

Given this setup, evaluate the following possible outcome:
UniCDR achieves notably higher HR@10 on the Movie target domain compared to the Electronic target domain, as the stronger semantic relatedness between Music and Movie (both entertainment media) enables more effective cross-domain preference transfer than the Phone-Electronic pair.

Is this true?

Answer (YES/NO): NO